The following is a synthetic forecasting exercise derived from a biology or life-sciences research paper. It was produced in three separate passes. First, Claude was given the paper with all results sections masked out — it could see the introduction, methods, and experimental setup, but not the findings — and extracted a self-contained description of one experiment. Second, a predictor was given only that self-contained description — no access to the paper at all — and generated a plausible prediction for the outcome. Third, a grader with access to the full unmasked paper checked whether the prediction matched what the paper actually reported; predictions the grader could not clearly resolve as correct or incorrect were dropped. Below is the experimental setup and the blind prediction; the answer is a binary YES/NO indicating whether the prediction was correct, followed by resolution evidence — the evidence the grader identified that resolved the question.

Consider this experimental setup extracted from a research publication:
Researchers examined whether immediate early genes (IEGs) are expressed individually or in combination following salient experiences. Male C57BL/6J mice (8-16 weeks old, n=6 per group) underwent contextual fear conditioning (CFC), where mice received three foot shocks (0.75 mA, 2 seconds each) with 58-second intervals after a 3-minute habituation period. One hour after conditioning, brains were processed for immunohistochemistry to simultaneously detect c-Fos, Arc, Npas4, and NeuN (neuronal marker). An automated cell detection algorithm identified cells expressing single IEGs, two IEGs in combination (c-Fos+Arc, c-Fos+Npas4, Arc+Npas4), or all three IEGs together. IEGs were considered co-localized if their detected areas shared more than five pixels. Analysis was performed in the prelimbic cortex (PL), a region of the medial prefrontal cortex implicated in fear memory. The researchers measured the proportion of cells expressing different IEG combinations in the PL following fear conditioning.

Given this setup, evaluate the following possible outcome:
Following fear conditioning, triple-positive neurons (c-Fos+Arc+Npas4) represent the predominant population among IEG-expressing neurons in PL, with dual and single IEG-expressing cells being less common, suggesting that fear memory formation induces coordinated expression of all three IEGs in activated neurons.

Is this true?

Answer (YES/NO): NO